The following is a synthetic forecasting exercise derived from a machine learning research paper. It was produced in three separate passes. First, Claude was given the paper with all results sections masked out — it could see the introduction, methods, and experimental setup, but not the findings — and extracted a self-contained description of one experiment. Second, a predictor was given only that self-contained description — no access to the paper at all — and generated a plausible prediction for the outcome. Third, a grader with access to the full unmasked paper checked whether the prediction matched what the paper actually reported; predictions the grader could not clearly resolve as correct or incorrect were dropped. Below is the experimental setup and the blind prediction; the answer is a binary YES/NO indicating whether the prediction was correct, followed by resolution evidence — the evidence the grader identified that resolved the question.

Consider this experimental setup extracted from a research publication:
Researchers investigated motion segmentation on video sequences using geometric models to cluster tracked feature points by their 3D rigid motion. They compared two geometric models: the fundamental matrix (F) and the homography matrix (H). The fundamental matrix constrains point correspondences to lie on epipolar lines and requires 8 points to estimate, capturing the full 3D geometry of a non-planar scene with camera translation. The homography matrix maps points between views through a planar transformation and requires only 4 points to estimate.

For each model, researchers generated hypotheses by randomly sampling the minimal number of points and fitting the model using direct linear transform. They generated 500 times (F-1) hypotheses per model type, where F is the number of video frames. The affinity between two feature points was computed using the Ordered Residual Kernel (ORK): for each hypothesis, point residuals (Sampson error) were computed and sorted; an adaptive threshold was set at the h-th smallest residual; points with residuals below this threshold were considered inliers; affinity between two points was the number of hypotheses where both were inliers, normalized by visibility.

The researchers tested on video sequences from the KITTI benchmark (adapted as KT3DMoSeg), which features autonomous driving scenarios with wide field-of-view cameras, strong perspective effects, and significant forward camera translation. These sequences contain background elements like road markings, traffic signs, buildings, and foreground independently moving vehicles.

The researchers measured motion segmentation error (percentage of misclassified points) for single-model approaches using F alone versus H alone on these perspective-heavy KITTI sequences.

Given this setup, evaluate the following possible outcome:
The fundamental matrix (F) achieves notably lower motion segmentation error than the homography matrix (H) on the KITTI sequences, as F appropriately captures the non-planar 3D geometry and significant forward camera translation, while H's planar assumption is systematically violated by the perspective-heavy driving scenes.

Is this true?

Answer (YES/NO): NO